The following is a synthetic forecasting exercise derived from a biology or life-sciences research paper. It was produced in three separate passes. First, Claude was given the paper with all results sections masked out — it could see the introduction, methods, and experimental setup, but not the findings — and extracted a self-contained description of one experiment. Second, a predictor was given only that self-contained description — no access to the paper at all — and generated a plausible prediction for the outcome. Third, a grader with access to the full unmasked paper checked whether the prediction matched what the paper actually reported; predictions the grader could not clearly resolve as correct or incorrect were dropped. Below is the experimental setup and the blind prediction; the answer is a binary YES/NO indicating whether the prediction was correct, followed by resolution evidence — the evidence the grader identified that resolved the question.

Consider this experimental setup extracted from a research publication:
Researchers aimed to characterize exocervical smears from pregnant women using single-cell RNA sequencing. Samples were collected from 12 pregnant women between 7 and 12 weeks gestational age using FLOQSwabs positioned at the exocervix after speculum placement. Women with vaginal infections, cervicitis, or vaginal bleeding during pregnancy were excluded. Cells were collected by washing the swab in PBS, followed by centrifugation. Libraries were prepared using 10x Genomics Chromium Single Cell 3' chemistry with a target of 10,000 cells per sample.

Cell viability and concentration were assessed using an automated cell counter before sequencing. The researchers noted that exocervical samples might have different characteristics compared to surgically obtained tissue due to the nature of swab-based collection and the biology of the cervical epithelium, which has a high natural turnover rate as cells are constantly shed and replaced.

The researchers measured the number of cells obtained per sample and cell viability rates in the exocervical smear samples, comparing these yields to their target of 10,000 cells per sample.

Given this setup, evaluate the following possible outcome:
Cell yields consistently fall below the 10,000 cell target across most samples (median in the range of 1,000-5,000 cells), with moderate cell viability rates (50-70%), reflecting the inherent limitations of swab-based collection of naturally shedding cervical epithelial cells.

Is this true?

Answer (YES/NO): NO